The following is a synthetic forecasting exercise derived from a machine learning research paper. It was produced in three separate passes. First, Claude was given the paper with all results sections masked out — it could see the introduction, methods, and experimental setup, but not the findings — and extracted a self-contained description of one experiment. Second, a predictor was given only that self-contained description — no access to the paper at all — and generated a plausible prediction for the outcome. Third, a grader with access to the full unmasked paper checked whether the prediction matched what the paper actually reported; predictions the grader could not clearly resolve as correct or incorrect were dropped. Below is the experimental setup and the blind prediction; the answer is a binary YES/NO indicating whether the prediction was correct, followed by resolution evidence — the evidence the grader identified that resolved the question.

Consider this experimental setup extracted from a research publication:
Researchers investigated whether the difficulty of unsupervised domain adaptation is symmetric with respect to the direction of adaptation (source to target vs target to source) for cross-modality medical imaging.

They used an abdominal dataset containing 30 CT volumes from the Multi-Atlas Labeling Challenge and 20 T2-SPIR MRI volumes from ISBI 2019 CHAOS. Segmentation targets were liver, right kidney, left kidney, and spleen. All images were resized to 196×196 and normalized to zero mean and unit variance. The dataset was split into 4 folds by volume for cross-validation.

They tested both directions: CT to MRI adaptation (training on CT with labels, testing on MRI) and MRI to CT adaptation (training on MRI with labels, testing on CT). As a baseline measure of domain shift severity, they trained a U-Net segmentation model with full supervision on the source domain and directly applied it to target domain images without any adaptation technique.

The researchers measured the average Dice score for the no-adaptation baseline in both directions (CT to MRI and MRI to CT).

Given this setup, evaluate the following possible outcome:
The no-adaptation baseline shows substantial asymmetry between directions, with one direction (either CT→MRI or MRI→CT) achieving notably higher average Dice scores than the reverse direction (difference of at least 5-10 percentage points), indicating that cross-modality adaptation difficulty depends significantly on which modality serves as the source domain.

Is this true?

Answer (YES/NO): NO